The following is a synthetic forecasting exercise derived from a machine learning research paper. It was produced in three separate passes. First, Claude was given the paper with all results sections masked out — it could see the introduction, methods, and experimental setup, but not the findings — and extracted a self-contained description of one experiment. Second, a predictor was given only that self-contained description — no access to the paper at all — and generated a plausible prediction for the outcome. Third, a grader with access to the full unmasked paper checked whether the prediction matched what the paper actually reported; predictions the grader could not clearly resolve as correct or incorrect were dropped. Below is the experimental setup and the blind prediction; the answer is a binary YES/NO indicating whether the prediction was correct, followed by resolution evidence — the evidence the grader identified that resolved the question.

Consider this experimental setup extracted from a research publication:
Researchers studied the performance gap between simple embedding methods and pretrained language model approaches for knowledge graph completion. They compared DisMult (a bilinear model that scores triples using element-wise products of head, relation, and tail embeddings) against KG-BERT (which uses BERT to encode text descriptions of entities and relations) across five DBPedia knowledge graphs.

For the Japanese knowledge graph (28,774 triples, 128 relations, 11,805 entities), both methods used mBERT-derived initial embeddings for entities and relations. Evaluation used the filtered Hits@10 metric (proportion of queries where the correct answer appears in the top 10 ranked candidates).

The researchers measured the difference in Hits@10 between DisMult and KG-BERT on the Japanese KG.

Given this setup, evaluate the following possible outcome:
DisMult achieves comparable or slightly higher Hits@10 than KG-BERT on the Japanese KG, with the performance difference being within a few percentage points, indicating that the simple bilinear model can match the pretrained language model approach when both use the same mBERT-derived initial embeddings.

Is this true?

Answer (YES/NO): NO